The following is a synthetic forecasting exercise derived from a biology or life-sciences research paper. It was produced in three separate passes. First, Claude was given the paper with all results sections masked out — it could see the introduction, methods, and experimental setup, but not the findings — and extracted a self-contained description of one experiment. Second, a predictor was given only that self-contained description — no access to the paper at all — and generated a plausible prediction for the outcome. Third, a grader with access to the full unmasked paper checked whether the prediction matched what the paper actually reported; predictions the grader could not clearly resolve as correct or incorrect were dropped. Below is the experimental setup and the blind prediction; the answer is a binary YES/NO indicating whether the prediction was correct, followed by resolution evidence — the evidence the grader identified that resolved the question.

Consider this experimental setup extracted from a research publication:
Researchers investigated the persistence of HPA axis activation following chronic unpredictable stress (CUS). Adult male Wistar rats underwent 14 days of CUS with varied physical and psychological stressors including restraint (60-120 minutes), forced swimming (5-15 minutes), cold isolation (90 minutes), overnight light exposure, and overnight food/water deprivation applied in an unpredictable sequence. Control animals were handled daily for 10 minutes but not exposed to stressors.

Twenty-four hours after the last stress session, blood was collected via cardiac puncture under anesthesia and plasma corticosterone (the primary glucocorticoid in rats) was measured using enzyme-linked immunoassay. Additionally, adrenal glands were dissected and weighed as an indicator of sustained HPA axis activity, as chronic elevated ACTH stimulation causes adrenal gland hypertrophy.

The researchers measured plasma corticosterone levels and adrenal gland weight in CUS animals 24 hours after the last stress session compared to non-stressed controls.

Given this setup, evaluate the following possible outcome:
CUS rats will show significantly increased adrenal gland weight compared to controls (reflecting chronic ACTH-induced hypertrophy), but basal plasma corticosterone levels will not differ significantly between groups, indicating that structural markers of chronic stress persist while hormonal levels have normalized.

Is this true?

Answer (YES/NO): NO